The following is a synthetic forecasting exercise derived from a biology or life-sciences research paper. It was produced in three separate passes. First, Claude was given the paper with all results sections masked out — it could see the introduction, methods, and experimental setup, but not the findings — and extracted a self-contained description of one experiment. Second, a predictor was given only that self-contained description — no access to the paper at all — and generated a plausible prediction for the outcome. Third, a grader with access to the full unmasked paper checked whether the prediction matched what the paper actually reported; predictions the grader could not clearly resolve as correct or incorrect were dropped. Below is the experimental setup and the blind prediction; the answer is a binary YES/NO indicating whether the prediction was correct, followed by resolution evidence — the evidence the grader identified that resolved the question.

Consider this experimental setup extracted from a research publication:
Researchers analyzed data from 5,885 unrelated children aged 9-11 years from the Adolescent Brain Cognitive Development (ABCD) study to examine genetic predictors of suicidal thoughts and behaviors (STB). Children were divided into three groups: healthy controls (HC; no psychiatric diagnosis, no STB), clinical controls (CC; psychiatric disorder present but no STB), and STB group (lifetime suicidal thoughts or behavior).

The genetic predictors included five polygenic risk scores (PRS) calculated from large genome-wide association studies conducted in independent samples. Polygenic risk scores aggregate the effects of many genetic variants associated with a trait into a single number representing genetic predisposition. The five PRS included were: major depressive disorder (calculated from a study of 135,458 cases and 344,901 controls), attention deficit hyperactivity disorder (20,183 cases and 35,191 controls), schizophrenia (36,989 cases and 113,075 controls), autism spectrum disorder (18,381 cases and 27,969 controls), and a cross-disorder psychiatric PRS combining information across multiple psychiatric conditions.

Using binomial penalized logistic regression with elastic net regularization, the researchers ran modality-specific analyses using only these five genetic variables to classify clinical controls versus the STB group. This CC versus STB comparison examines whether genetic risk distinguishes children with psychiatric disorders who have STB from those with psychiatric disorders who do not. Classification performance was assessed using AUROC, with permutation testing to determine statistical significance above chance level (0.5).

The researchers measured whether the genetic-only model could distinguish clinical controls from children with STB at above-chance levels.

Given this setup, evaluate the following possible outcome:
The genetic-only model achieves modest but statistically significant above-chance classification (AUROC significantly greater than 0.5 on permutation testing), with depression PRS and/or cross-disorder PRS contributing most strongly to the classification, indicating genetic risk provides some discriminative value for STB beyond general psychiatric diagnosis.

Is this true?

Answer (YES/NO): NO